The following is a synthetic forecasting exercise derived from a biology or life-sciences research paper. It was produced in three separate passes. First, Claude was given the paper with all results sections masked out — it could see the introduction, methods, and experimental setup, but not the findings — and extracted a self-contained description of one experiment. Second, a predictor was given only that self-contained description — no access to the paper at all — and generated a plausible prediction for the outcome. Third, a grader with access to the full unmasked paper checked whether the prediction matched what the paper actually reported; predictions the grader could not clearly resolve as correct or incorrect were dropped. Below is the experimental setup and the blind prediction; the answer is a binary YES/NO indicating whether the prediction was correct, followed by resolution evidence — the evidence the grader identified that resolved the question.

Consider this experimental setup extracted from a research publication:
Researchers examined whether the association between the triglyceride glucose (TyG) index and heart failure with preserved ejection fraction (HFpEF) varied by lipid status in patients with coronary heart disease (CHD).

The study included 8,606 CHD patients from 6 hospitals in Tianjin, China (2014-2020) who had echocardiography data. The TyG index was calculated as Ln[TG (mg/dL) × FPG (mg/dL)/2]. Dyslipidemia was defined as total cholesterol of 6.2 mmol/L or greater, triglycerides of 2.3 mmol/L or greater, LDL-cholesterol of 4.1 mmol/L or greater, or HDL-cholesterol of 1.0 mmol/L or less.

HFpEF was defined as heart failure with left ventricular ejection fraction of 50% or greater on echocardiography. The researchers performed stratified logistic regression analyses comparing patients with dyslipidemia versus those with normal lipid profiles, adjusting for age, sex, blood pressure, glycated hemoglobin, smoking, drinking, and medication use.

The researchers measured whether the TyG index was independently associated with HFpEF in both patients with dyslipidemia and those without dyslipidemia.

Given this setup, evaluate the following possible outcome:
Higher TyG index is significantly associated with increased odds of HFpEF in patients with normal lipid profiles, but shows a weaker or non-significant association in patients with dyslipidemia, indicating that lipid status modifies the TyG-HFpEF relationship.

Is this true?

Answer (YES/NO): NO